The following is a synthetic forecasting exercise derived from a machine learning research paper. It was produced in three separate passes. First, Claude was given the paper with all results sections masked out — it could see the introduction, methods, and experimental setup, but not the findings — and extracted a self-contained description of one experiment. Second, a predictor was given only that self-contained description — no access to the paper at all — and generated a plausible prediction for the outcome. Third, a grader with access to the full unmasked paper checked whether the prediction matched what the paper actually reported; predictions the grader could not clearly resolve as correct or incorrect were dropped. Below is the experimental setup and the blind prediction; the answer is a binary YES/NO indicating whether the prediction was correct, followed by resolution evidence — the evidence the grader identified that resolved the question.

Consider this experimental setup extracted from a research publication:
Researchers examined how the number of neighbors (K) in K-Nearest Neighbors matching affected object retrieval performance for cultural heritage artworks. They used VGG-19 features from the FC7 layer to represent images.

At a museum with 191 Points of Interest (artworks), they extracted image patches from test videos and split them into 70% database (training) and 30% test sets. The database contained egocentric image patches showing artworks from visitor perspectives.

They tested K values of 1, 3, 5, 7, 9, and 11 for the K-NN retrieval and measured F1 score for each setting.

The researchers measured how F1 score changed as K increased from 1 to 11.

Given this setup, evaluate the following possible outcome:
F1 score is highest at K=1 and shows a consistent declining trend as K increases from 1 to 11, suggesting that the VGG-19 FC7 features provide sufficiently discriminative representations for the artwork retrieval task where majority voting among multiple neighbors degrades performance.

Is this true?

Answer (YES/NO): NO